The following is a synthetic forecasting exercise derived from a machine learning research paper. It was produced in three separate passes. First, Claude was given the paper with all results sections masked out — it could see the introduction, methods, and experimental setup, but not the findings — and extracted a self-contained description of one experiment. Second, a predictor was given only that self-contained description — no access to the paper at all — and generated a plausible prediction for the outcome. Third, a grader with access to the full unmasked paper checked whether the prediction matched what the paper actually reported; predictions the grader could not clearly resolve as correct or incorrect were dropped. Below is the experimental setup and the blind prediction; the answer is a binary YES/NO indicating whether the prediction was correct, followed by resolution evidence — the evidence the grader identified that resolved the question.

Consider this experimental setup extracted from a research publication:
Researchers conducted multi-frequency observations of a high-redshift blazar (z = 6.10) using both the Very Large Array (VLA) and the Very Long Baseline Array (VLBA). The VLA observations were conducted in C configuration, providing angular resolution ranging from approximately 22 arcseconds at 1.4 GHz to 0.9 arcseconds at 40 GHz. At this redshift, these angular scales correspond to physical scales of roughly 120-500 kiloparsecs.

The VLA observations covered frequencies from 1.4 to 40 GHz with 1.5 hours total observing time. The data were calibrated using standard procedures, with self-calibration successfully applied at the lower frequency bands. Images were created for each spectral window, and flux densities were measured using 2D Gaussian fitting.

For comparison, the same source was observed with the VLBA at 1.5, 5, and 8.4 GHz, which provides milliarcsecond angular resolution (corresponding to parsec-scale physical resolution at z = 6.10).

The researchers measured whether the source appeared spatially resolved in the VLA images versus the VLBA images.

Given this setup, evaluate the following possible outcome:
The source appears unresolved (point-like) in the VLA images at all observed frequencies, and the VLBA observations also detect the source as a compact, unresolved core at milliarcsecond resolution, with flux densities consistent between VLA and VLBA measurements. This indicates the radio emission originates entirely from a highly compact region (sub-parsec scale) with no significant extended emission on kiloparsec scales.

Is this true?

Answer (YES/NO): NO